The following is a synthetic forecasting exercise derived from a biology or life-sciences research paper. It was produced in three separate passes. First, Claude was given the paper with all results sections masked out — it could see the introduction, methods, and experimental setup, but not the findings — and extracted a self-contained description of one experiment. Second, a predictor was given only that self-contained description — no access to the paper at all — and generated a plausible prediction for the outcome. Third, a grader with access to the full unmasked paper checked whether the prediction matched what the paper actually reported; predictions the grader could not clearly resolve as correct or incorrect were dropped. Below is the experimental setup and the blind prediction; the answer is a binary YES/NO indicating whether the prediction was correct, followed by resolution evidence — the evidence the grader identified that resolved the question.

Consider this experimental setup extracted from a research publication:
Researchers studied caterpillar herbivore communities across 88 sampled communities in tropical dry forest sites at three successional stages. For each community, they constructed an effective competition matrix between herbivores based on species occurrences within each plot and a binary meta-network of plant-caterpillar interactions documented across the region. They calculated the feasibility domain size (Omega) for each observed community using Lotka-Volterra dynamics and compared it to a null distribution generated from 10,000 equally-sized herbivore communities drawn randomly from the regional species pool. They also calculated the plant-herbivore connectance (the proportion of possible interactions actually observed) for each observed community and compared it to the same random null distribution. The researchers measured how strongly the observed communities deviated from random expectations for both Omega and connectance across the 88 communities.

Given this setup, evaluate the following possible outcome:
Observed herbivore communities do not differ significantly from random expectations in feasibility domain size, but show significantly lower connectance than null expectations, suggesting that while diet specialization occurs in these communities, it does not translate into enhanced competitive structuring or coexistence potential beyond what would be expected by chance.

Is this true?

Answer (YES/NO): NO